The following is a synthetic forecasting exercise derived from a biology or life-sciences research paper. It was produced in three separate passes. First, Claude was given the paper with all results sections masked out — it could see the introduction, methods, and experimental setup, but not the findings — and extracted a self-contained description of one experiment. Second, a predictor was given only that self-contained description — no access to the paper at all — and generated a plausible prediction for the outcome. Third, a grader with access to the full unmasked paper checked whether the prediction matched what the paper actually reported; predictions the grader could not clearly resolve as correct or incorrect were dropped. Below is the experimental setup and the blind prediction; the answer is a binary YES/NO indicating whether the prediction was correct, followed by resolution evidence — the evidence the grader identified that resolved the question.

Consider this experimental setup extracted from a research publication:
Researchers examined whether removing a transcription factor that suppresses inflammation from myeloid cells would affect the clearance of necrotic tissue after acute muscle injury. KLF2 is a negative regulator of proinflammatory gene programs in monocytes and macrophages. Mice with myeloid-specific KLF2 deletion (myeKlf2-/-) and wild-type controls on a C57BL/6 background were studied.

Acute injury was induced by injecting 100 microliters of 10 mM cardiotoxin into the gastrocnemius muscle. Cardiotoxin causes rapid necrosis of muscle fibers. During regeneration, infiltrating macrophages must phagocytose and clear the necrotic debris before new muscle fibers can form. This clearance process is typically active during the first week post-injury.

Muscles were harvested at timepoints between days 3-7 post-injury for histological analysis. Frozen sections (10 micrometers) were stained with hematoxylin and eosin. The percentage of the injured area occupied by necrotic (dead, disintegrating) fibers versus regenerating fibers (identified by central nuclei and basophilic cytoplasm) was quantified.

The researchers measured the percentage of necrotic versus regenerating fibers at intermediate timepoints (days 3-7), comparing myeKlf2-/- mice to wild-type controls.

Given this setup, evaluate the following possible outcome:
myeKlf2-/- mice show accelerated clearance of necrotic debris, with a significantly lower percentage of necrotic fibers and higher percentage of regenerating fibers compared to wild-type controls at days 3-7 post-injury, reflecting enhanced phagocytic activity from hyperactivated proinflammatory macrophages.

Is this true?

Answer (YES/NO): NO